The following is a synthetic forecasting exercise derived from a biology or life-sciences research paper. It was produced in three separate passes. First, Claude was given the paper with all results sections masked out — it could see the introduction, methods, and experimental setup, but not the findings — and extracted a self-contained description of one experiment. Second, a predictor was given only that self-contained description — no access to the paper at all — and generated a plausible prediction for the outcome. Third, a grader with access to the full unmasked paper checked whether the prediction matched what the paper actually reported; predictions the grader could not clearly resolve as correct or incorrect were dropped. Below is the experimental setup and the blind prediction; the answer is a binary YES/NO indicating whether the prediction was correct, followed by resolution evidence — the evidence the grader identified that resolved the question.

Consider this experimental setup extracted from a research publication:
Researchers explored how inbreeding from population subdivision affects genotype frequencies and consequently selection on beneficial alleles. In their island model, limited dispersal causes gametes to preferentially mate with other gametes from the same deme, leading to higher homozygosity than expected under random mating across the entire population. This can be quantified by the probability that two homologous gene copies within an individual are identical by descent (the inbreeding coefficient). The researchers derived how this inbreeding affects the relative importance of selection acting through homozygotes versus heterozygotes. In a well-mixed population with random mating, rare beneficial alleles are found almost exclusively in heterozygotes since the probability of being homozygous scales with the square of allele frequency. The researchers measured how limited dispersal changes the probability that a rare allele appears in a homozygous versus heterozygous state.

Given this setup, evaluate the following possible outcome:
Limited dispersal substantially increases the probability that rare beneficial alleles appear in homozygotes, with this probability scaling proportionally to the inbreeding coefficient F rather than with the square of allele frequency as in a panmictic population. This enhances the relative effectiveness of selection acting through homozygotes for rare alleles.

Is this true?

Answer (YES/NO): NO